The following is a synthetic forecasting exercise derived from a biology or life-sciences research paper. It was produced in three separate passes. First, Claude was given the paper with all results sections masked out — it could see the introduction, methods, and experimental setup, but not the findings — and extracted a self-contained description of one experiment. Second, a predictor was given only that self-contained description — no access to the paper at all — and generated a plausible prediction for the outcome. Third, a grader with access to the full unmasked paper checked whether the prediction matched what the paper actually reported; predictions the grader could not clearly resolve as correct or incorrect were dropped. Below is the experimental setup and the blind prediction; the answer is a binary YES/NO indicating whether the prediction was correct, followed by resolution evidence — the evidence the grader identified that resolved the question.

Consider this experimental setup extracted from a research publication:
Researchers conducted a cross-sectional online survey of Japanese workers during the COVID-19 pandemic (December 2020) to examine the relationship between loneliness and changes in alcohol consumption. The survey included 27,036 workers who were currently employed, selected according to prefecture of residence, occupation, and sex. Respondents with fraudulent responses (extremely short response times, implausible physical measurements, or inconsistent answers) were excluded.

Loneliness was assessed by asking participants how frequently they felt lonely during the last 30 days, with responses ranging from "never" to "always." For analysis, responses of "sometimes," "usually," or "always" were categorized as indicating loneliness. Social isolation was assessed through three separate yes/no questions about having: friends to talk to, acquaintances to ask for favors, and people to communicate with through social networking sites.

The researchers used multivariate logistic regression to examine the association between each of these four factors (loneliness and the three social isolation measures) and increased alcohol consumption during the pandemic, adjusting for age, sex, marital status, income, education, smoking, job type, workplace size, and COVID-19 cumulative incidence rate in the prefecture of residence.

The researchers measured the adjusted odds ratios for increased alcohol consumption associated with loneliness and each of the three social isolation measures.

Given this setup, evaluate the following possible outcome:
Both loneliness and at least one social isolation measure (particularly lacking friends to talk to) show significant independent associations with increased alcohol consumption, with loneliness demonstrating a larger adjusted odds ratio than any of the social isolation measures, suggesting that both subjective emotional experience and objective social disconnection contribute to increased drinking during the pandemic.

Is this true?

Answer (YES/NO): YES